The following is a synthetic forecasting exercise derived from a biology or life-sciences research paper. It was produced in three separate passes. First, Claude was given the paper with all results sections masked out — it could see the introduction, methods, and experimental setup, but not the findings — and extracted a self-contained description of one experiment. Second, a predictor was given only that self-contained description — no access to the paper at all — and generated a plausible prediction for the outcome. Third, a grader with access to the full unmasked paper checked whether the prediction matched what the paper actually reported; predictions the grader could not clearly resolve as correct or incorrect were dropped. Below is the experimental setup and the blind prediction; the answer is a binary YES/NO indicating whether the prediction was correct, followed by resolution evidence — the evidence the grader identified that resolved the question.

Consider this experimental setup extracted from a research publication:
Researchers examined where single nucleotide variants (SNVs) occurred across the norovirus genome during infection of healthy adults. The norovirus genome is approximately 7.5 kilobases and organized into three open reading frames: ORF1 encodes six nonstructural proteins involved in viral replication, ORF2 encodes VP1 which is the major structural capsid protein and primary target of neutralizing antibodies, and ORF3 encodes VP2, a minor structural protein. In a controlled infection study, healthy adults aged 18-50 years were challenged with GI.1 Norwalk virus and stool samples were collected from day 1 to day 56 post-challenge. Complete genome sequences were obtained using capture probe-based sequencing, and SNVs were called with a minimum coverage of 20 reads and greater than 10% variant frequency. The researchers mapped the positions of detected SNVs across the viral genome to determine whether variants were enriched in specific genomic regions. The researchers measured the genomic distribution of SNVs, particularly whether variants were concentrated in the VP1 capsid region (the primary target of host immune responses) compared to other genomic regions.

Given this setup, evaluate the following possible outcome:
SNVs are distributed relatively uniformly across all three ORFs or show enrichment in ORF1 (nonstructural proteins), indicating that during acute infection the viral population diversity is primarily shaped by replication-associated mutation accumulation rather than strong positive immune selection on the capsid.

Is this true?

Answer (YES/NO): YES